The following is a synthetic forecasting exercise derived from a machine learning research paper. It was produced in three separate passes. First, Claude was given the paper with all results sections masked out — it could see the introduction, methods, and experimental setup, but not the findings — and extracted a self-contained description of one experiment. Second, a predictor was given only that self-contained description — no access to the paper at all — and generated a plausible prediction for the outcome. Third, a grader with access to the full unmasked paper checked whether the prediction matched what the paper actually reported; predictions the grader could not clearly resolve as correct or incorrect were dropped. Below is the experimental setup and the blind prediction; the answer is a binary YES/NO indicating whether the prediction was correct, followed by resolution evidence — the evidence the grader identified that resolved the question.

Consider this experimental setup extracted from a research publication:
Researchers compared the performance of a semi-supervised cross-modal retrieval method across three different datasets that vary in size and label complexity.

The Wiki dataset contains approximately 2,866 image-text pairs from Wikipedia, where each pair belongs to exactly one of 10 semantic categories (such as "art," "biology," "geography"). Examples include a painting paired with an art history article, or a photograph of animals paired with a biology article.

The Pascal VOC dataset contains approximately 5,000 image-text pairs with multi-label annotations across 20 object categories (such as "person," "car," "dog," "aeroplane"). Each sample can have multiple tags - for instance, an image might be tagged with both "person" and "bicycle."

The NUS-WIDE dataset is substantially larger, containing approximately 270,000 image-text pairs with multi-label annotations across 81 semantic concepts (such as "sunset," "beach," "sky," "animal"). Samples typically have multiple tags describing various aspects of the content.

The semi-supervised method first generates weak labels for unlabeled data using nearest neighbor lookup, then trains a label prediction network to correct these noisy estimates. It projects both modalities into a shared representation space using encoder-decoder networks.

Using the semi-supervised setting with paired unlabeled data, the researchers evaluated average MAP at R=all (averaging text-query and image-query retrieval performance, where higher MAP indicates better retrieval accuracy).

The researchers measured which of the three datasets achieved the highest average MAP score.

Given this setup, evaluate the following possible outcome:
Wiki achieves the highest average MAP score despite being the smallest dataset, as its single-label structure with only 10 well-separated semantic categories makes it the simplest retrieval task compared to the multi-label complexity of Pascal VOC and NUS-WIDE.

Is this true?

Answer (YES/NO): NO